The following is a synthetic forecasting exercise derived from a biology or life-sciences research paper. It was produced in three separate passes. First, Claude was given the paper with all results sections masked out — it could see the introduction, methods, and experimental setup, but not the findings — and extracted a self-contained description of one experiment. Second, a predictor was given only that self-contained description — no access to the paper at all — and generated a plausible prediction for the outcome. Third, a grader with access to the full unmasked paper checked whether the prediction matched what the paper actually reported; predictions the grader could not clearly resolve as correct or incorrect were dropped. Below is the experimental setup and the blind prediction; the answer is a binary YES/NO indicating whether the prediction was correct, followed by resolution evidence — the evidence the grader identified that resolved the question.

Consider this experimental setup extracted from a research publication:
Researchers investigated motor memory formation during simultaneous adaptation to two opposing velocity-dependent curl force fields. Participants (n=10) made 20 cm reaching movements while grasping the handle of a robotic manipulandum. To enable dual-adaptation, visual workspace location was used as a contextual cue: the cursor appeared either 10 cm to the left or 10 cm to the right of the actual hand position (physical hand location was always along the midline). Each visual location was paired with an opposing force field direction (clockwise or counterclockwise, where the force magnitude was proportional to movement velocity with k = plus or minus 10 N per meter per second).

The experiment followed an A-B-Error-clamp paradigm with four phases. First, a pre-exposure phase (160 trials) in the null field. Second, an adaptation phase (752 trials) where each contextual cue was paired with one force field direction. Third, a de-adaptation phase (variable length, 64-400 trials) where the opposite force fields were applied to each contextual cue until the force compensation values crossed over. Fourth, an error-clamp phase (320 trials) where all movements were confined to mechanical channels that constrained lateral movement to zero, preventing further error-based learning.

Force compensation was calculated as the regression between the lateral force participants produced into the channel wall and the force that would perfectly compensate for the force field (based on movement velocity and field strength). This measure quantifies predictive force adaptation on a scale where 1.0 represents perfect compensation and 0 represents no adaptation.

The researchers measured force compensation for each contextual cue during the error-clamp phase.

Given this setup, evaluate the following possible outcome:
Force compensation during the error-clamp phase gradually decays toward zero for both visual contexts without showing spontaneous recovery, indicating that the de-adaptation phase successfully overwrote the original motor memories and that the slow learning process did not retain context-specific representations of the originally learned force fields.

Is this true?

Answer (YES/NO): NO